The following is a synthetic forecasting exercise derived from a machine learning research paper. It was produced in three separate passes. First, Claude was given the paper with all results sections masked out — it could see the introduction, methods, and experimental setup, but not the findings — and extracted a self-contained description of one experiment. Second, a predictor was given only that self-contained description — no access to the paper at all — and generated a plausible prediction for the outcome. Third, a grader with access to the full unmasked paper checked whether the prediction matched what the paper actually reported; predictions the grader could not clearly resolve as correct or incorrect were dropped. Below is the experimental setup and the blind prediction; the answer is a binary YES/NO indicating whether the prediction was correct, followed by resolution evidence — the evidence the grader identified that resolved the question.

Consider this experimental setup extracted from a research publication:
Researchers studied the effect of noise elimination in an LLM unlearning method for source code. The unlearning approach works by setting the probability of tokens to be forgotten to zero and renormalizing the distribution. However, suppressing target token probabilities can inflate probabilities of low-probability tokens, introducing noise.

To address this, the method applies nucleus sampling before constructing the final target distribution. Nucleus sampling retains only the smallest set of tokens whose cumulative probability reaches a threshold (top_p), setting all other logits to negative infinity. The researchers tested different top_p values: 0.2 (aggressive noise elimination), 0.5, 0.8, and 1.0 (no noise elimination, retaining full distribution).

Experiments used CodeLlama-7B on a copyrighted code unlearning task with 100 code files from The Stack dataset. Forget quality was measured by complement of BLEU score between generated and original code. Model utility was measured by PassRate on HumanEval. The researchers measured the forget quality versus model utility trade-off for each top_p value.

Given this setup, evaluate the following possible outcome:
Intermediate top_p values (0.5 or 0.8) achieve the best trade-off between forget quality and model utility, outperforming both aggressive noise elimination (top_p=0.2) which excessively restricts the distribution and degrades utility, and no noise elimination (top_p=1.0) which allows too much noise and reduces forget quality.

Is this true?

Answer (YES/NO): YES